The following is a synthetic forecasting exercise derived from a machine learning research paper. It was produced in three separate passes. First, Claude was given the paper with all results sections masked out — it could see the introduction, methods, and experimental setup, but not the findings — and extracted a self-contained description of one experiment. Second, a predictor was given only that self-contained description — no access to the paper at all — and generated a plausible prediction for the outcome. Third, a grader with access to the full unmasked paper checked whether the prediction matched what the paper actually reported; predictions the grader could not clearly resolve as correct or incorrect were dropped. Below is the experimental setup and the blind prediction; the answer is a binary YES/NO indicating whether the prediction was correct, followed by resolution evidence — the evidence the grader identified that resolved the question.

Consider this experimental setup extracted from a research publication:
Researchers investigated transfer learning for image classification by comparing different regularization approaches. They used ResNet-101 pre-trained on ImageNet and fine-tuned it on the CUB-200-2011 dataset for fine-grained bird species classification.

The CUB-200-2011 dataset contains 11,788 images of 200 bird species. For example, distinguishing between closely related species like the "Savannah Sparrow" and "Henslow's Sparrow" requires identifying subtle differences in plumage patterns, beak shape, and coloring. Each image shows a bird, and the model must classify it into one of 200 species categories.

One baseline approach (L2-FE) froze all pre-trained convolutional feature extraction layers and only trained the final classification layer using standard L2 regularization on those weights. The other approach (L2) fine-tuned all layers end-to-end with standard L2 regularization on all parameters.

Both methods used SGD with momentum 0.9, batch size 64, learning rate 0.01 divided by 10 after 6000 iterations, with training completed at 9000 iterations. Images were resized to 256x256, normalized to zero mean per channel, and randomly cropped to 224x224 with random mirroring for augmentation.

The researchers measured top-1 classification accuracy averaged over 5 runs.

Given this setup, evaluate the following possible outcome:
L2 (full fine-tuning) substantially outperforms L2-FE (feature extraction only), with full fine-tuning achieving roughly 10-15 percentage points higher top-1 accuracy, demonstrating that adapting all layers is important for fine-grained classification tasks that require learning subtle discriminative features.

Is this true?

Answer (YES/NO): NO